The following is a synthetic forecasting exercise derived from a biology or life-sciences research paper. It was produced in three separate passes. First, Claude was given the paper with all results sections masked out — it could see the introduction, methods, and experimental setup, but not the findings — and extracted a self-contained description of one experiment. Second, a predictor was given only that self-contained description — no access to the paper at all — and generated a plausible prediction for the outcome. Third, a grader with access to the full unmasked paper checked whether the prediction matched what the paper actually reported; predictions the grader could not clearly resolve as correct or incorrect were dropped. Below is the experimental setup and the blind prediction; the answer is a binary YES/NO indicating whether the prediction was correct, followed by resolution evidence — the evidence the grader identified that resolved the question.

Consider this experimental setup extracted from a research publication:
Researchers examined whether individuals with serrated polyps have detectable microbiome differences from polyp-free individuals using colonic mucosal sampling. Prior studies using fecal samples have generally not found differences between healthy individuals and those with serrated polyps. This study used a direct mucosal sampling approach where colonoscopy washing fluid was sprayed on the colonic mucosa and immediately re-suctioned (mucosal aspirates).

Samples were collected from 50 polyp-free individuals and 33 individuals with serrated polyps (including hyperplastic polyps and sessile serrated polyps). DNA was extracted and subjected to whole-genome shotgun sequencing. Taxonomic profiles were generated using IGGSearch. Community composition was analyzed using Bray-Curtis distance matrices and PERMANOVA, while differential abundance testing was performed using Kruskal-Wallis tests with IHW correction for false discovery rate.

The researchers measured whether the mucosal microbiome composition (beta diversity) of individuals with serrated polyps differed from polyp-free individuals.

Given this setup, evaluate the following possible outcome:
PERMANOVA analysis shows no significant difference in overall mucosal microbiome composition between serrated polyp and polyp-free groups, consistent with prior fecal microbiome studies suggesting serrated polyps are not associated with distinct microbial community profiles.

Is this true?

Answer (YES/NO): NO